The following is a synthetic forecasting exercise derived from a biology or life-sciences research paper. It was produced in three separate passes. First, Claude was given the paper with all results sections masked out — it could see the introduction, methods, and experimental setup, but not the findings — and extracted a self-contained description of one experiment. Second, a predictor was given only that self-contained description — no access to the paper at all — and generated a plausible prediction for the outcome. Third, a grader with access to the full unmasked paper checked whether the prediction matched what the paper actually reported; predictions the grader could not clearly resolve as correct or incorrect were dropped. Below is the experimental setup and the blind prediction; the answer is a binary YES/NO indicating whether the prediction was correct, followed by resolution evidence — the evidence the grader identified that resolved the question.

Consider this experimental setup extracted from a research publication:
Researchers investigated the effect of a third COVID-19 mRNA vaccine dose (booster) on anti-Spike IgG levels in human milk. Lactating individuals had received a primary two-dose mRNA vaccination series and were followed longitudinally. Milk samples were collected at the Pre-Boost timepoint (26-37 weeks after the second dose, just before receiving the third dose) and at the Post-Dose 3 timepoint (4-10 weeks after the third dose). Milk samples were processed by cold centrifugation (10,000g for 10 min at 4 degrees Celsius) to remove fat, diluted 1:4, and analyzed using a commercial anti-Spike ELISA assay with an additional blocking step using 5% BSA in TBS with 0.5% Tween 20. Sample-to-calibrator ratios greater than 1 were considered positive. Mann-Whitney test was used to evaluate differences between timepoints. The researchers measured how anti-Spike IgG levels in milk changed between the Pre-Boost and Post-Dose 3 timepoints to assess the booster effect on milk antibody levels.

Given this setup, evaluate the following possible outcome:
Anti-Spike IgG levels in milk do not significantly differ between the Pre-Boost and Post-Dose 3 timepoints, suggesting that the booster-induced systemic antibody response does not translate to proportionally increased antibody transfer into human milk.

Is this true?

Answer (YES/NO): NO